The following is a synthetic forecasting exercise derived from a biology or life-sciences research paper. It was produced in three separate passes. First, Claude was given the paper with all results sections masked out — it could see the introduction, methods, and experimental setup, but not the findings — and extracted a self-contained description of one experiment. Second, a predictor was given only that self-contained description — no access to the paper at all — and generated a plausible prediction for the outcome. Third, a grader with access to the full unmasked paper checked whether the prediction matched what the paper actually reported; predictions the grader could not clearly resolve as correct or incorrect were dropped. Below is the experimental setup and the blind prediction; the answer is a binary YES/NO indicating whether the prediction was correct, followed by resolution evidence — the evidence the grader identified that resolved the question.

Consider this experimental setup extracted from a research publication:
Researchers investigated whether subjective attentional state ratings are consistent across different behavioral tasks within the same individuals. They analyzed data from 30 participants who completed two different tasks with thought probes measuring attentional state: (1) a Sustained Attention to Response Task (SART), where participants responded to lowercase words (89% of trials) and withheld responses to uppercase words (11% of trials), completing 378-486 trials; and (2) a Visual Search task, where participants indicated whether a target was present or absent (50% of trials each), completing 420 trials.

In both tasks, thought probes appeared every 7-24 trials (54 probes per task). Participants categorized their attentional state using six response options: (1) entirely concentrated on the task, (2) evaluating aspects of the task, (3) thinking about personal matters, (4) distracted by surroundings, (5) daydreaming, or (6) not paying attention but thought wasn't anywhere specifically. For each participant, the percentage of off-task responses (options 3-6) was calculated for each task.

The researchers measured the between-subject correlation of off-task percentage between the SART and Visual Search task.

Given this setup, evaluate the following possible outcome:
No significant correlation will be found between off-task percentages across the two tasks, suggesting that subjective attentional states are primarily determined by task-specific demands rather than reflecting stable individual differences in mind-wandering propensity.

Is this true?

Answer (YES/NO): YES